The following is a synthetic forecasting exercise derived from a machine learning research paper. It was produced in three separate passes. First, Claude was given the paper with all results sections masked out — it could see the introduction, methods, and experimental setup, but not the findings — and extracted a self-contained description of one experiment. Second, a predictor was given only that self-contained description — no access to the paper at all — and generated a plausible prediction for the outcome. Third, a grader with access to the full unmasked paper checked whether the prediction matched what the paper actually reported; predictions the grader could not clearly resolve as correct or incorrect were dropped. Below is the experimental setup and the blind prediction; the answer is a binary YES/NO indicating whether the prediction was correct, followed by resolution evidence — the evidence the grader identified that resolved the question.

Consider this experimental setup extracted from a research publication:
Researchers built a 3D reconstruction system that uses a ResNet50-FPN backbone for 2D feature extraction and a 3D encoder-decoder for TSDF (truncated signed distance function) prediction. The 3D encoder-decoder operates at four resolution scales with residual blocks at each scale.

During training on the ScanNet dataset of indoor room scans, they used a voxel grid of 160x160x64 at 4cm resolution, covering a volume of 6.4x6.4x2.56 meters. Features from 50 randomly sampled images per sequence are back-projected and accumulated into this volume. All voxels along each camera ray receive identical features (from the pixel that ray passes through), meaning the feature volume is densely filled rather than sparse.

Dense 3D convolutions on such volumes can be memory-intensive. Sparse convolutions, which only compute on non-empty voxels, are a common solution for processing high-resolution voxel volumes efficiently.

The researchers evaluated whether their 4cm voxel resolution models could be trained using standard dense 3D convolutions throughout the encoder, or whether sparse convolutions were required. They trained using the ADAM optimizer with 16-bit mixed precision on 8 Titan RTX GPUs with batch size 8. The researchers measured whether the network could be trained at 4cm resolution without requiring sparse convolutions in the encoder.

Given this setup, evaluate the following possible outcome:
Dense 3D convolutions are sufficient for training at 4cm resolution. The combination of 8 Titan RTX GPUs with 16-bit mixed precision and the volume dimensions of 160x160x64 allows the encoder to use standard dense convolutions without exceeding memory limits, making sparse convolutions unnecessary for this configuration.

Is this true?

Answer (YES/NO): YES